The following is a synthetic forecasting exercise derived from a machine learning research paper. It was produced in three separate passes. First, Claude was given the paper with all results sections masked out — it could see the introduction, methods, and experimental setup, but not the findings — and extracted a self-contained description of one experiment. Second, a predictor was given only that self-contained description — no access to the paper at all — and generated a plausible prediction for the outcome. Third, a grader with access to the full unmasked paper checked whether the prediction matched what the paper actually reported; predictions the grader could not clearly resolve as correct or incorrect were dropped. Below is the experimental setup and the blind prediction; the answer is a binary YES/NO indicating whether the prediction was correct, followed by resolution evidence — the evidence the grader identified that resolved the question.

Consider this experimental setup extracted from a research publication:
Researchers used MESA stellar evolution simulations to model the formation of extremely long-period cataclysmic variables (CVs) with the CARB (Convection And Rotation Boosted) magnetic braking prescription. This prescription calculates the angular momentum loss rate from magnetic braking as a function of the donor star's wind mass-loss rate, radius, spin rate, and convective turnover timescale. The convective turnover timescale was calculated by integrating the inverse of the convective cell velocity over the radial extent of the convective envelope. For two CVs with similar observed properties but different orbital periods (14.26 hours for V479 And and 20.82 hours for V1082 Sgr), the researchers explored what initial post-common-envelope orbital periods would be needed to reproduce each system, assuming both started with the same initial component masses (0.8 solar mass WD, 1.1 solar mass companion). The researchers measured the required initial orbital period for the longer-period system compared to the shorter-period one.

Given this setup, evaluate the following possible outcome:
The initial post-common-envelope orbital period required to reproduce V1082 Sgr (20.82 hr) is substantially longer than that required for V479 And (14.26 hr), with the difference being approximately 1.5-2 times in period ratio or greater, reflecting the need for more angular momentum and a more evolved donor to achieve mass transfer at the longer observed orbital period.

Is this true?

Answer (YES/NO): NO